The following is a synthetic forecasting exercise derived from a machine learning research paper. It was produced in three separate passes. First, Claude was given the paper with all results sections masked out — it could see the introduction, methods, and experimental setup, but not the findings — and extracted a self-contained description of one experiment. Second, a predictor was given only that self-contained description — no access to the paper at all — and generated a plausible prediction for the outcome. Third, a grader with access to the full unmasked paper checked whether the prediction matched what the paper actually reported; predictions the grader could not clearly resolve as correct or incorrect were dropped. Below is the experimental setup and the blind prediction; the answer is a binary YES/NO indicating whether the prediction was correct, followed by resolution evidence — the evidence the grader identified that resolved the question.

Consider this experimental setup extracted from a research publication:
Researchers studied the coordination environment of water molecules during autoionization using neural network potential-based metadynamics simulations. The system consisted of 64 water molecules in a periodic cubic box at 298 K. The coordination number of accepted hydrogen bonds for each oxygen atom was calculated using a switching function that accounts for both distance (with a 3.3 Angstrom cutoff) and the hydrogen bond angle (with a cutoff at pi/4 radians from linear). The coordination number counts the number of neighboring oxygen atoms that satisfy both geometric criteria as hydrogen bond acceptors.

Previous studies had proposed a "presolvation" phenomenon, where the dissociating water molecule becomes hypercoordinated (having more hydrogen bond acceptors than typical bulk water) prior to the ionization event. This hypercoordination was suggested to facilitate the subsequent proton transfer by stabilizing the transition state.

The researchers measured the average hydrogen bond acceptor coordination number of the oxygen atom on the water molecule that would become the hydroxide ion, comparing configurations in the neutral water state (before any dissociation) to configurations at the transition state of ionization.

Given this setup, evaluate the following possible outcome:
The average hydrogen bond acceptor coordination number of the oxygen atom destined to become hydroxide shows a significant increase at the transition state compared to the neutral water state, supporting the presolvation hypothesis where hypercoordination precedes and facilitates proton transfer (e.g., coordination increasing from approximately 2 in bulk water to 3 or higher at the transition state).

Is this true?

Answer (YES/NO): YES